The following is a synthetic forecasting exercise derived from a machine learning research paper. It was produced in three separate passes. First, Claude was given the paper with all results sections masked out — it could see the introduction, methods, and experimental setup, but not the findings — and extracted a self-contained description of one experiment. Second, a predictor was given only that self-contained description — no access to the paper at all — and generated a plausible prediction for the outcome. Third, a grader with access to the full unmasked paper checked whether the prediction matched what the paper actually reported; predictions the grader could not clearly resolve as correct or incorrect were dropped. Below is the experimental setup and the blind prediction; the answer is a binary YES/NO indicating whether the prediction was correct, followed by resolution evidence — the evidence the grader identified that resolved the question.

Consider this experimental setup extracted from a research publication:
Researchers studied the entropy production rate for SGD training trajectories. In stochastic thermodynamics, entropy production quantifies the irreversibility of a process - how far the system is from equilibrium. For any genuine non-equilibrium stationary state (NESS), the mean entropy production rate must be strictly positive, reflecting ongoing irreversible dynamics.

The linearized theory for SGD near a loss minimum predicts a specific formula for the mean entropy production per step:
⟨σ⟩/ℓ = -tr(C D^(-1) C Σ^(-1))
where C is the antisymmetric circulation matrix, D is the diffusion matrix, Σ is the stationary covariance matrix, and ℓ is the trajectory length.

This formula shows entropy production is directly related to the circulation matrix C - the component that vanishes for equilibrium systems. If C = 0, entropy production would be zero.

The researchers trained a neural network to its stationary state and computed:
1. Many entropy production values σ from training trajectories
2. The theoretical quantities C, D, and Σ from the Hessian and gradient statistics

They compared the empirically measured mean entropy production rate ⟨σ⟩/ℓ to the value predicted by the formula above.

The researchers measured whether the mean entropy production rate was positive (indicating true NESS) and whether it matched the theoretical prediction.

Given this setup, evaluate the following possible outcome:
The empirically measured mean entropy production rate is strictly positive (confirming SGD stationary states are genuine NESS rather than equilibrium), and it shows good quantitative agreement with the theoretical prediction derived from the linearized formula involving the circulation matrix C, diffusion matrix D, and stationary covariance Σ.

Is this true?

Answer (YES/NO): YES